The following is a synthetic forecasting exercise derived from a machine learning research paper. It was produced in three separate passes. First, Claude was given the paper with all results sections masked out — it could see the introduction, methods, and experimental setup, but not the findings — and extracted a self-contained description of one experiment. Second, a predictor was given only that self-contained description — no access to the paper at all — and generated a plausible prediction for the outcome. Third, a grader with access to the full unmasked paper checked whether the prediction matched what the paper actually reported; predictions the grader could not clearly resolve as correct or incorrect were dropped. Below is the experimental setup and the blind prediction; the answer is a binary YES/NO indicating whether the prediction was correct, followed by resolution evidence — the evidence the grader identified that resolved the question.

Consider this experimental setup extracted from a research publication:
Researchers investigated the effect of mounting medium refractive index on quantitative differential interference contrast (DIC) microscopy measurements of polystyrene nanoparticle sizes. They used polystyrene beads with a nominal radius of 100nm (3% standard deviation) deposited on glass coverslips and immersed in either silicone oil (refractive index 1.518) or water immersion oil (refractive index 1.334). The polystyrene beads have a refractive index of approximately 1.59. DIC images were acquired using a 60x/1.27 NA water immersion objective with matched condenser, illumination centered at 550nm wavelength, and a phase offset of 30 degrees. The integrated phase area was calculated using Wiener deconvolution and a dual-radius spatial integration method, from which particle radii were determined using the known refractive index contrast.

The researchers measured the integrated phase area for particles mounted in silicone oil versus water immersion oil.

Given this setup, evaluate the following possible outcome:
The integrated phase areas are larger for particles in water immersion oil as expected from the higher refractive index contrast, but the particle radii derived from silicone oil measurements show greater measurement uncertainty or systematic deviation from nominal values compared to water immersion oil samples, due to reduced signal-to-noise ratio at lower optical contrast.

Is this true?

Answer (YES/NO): NO